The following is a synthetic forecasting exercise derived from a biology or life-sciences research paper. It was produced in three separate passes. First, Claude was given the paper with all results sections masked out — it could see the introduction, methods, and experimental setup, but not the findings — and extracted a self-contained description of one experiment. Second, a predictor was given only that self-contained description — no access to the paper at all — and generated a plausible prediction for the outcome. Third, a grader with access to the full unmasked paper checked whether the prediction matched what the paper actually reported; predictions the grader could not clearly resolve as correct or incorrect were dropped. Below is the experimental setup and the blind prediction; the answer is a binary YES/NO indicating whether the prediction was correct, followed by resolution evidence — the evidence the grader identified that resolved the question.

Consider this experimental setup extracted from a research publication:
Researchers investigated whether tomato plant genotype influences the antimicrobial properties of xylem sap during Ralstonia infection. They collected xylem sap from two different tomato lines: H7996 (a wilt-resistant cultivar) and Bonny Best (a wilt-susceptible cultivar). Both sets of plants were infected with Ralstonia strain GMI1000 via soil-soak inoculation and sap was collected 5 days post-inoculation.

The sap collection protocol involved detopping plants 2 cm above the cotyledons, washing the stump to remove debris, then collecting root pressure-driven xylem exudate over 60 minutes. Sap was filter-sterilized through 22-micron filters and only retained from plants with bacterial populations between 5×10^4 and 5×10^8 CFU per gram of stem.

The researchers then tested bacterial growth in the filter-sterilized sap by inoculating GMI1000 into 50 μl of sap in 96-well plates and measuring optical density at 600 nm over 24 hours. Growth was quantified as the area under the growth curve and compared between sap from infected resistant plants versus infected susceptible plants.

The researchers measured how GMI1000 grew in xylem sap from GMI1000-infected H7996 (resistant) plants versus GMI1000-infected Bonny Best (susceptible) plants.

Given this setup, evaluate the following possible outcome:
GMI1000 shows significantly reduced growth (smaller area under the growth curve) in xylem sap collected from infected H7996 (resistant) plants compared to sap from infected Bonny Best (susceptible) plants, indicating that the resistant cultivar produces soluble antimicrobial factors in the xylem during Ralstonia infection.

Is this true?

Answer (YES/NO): YES